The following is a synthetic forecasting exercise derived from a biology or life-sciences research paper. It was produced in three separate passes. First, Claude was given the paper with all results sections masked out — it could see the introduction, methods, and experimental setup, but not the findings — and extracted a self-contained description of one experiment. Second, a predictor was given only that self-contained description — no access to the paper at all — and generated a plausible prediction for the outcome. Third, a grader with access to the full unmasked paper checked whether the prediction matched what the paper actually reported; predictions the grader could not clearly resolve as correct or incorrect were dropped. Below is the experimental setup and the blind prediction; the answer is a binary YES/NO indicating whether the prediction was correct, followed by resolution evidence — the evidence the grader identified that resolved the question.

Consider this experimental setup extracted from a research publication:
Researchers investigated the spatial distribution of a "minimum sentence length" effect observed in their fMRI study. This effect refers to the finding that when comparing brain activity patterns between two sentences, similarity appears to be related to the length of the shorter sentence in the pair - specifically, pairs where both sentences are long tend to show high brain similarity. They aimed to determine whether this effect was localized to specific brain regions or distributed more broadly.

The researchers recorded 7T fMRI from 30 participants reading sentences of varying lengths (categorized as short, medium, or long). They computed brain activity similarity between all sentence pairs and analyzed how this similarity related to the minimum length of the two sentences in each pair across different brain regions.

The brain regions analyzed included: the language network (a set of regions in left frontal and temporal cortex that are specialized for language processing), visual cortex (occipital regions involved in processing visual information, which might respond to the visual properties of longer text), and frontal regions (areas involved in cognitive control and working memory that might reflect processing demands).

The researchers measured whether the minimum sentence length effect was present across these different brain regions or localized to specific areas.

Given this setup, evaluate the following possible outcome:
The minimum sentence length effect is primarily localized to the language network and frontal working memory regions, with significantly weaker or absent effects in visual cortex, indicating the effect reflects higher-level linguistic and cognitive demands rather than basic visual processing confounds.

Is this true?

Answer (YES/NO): NO